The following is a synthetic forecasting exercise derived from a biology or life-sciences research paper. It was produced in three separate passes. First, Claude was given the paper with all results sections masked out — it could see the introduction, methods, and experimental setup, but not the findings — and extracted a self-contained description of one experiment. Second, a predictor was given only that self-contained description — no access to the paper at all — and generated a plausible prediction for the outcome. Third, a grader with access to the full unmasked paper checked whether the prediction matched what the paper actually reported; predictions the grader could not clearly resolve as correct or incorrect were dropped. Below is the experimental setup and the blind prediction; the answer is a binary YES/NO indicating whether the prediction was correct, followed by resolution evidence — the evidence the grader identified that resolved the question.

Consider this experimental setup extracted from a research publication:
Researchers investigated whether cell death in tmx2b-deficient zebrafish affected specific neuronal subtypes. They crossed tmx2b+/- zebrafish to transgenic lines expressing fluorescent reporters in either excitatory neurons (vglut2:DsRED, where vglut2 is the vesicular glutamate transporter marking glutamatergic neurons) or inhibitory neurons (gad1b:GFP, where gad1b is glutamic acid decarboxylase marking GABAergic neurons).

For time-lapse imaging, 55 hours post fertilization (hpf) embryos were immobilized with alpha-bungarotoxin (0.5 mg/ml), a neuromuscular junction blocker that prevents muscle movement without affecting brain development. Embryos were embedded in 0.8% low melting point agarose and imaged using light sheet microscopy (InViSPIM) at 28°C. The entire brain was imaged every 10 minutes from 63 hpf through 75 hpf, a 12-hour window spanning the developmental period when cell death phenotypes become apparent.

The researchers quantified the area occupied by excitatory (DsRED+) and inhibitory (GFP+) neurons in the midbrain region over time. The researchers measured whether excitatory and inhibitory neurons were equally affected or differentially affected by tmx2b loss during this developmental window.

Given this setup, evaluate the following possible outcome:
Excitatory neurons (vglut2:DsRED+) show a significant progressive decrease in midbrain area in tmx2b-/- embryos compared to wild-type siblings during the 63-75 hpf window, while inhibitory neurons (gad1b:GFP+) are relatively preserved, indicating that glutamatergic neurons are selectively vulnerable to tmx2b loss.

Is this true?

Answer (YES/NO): NO